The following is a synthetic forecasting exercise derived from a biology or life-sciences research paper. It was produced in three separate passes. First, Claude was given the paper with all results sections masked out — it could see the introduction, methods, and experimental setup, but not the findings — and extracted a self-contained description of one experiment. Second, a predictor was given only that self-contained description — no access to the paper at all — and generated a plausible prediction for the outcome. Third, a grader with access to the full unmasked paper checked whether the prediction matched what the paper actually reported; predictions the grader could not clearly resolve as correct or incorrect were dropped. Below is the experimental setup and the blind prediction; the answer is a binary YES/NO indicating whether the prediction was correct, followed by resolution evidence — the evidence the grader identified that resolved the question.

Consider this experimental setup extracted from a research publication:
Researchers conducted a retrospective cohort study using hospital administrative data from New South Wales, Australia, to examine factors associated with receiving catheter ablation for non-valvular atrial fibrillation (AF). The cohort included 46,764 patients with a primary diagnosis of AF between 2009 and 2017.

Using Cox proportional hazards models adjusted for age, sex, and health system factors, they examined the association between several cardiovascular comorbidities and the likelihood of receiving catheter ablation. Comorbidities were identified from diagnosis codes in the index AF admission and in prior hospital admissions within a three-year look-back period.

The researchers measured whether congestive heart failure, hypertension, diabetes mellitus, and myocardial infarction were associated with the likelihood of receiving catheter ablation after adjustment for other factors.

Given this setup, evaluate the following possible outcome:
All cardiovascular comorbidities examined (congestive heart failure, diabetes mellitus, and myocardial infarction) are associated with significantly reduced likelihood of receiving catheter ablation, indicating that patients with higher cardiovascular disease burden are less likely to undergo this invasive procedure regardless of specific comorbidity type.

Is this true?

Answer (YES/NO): YES